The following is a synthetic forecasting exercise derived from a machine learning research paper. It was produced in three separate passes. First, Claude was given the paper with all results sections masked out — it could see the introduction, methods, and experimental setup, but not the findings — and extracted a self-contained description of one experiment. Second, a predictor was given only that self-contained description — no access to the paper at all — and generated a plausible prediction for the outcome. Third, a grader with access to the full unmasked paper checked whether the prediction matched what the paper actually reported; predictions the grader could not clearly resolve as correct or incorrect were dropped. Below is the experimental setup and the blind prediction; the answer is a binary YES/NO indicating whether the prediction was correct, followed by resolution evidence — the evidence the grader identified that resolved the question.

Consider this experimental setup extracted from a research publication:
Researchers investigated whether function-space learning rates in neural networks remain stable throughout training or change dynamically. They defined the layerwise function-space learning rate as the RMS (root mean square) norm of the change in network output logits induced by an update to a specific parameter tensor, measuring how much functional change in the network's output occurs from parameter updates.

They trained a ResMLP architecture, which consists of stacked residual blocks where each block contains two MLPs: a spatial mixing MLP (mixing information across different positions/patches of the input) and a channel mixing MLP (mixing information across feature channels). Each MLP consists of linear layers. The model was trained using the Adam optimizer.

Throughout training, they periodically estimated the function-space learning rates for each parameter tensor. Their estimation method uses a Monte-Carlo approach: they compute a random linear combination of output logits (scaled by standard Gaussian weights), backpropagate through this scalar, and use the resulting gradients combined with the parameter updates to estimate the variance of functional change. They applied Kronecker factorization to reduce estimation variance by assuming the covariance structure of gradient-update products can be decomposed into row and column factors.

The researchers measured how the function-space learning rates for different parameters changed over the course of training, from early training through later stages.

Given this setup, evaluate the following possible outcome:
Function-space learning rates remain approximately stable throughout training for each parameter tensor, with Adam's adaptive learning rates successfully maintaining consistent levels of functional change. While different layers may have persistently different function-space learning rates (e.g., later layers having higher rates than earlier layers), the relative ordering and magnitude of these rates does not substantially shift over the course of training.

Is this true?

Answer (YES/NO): NO